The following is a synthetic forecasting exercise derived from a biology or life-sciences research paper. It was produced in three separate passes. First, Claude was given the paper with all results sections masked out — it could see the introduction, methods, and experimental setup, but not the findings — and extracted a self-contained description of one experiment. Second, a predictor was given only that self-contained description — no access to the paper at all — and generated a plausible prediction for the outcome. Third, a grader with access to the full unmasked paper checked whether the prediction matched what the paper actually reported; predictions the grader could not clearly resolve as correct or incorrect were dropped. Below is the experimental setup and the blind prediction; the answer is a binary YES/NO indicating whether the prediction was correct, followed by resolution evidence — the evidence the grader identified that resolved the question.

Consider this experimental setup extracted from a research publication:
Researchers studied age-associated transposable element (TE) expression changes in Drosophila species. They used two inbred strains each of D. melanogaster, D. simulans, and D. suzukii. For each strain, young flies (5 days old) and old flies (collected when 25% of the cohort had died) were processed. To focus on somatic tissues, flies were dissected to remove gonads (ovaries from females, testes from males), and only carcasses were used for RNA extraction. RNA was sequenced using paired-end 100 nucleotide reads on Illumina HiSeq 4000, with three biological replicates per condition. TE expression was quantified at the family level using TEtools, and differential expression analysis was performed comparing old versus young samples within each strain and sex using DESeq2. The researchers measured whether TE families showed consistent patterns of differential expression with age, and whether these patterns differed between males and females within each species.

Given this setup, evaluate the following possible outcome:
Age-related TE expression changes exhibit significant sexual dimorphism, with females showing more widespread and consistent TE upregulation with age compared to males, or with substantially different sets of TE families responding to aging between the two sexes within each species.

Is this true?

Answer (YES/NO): NO